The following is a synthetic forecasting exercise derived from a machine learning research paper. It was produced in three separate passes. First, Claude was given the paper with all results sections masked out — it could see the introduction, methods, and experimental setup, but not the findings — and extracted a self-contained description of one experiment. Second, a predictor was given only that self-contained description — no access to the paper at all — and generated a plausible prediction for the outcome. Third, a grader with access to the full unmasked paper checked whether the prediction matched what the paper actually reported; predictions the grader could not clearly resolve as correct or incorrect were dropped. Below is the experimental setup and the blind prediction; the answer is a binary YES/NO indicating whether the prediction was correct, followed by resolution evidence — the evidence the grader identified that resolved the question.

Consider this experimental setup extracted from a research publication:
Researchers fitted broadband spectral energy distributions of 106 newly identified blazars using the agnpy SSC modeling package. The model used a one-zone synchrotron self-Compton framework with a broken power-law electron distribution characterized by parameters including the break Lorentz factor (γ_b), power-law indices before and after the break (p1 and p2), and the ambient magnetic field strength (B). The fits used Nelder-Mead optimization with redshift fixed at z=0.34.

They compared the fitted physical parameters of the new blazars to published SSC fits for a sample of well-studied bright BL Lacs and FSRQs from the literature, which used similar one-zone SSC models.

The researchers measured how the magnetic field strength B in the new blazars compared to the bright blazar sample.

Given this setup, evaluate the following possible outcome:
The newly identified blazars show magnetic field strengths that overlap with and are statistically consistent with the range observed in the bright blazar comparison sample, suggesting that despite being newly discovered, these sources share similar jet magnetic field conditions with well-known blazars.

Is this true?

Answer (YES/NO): NO